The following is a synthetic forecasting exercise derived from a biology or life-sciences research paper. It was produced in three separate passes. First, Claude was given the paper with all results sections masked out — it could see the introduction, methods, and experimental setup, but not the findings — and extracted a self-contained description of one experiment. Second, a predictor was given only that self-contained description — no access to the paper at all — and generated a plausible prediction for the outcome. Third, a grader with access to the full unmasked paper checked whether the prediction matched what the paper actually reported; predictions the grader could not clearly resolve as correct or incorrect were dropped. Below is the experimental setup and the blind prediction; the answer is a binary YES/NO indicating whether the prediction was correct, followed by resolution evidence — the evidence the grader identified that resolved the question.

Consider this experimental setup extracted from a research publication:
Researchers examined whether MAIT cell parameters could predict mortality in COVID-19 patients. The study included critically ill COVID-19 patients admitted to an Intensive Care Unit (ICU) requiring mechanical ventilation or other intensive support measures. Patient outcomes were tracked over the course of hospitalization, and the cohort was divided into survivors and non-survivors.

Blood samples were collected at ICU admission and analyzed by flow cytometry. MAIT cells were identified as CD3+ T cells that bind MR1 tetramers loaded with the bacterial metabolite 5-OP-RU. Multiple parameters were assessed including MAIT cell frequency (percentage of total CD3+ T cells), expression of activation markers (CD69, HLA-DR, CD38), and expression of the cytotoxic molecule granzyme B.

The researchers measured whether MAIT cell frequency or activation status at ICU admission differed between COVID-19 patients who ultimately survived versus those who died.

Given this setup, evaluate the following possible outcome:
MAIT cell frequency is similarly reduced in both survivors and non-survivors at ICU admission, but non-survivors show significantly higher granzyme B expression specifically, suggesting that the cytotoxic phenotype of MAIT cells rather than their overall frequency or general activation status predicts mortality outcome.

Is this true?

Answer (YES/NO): NO